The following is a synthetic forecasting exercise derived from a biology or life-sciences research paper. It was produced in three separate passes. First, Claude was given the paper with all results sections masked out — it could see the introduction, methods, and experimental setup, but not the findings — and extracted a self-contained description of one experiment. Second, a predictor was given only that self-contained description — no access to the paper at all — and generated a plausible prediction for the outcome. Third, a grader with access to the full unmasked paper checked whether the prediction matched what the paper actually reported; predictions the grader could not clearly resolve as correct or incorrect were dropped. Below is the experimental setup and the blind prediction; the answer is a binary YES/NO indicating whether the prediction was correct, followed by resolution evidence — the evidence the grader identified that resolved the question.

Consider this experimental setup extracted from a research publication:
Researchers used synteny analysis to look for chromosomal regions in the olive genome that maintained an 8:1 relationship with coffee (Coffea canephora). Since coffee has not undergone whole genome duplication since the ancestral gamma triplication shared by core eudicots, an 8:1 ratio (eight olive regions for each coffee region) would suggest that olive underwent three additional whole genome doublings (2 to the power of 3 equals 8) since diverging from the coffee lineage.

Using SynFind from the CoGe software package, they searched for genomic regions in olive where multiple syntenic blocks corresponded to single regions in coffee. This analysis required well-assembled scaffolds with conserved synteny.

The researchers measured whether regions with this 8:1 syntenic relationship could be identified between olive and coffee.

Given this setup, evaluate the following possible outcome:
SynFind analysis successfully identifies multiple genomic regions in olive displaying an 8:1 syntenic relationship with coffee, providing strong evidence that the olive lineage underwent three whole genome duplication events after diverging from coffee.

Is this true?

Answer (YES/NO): YES